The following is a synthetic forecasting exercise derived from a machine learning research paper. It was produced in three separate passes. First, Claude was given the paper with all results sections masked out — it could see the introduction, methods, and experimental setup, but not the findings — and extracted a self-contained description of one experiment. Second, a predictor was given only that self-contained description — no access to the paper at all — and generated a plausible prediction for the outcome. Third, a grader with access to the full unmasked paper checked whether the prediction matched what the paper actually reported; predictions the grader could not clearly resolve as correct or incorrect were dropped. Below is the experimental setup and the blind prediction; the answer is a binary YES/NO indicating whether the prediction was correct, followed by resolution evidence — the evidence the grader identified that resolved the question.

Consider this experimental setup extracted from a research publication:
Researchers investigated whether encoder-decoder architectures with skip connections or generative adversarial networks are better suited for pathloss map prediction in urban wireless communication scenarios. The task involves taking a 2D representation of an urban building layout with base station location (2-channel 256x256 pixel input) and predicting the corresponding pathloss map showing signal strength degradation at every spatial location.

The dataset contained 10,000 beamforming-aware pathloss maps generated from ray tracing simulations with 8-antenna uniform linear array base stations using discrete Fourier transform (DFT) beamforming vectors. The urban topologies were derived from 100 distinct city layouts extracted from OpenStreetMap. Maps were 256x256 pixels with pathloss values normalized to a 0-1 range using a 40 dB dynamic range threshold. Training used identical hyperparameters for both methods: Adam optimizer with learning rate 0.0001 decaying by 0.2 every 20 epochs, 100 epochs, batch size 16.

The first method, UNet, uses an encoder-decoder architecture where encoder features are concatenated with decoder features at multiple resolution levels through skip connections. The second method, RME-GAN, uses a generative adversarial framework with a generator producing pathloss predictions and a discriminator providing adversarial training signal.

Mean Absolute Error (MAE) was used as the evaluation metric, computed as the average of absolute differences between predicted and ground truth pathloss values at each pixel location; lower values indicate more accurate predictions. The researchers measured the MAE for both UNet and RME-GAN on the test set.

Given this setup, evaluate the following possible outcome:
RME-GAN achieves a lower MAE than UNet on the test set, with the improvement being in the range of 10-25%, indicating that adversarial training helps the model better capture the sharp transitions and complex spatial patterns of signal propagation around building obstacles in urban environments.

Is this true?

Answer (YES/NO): NO